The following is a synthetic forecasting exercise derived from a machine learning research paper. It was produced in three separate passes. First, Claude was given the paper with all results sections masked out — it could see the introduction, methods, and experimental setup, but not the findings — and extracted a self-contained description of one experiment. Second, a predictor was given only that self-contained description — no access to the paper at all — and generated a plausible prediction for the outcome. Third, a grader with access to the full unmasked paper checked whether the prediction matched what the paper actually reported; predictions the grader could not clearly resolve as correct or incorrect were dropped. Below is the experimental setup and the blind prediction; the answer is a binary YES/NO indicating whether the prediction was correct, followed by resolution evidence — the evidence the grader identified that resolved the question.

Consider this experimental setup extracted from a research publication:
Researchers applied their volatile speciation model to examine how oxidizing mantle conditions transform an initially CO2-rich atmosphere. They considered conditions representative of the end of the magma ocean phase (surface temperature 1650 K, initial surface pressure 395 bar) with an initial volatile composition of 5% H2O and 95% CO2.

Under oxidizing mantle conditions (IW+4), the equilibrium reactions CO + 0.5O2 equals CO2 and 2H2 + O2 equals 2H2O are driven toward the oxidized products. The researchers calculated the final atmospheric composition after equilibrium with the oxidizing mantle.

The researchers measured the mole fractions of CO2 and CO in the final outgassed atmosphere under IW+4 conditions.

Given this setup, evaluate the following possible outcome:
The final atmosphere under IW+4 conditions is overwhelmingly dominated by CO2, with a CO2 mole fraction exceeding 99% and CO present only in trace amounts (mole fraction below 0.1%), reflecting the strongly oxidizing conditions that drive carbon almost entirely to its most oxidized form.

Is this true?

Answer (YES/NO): NO